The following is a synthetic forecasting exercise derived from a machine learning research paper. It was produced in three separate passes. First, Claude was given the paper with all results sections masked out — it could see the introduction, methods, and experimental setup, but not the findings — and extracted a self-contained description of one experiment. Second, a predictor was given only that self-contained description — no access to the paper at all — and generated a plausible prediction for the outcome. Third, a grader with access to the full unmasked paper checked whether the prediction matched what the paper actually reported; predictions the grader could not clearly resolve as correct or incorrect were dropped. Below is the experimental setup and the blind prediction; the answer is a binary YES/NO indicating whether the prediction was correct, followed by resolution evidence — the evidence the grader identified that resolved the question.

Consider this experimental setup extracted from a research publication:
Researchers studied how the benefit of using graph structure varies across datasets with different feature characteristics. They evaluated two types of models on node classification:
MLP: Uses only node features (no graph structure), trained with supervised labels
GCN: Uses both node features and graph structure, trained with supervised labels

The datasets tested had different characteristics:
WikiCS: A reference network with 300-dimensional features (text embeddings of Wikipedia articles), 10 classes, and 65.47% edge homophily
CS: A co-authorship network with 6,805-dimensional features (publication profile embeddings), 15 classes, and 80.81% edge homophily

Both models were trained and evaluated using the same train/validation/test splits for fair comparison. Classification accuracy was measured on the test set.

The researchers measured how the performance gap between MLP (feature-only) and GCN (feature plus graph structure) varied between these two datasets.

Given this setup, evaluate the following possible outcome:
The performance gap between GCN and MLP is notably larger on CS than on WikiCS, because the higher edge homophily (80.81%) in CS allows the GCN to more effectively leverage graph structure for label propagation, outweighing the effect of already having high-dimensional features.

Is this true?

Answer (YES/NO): NO